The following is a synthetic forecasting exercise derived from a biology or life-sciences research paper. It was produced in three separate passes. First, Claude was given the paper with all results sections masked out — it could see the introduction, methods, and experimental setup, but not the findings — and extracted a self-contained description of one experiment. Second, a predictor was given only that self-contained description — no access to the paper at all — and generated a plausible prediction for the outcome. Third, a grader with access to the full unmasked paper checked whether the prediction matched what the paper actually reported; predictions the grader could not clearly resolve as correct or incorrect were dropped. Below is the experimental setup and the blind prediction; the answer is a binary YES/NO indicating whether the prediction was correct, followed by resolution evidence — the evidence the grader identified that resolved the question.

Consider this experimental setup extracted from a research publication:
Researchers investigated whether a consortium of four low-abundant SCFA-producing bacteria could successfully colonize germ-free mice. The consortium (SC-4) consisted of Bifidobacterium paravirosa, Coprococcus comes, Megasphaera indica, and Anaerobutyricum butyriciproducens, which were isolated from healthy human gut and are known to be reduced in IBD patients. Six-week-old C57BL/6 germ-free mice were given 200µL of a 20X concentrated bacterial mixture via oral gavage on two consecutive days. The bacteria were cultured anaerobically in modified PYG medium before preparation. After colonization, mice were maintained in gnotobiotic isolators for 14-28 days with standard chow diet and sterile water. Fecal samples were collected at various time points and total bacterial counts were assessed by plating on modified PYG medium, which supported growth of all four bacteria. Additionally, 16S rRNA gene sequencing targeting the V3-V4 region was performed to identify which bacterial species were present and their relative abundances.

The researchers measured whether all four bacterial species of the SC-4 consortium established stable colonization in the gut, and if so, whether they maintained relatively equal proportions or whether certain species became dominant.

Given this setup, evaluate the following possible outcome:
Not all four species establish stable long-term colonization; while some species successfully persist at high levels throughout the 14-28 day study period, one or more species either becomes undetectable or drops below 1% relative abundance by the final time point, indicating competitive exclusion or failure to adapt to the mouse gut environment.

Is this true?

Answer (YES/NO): NO